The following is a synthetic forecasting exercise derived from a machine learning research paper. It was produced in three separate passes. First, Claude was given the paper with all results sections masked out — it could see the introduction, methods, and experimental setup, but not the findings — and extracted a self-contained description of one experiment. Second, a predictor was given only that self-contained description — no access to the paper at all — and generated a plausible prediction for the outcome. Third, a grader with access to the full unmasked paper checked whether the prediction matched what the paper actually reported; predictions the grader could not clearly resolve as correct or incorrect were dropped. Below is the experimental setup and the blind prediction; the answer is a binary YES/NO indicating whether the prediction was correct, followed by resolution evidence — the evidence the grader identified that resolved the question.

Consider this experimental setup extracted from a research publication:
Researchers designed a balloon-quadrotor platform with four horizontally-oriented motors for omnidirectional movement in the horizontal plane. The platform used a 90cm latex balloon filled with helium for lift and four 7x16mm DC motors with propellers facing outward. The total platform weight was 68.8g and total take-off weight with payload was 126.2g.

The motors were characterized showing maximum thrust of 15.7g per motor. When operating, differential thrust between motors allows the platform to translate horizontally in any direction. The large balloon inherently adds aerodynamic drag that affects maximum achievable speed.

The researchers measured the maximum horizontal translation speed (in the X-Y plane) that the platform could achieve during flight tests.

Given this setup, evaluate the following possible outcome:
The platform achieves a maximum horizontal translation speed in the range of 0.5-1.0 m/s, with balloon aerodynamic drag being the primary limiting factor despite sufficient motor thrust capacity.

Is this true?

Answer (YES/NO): NO